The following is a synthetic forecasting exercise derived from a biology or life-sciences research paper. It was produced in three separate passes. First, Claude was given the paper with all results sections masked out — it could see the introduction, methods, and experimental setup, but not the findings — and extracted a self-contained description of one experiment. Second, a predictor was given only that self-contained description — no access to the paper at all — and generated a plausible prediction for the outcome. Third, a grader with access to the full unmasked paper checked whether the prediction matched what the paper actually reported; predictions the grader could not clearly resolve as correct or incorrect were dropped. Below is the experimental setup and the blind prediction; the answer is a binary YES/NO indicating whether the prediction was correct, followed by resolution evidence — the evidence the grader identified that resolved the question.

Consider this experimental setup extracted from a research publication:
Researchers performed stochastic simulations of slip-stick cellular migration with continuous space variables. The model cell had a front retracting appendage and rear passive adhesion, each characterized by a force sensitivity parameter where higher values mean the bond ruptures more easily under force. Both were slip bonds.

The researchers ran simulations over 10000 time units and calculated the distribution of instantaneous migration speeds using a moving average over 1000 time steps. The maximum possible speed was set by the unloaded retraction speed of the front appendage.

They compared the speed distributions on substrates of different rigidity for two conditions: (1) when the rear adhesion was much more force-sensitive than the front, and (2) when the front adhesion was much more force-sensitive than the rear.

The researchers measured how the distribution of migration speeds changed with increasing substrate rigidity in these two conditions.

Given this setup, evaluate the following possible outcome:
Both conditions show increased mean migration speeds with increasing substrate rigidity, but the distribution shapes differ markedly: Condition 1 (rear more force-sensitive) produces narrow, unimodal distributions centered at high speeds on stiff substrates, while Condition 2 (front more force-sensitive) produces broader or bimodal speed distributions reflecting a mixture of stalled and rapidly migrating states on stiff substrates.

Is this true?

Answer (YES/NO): NO